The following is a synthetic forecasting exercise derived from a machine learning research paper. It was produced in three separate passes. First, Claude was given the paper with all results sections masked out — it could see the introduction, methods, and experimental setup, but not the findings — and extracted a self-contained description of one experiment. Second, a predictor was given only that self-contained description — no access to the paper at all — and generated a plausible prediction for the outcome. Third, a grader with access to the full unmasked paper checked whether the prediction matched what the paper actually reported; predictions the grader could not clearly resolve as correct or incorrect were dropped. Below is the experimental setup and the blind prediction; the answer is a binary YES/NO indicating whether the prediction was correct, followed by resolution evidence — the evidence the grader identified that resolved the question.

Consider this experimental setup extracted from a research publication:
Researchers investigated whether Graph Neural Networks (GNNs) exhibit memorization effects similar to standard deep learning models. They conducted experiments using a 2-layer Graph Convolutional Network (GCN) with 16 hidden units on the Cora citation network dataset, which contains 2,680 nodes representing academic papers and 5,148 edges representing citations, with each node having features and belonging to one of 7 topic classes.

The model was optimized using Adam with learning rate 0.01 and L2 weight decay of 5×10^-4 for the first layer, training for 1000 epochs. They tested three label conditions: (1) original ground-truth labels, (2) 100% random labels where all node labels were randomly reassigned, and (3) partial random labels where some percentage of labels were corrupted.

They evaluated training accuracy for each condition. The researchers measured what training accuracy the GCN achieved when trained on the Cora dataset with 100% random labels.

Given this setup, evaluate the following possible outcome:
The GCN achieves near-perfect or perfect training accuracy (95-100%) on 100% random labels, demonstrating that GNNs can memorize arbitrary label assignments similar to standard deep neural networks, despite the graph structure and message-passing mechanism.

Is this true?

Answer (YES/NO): YES